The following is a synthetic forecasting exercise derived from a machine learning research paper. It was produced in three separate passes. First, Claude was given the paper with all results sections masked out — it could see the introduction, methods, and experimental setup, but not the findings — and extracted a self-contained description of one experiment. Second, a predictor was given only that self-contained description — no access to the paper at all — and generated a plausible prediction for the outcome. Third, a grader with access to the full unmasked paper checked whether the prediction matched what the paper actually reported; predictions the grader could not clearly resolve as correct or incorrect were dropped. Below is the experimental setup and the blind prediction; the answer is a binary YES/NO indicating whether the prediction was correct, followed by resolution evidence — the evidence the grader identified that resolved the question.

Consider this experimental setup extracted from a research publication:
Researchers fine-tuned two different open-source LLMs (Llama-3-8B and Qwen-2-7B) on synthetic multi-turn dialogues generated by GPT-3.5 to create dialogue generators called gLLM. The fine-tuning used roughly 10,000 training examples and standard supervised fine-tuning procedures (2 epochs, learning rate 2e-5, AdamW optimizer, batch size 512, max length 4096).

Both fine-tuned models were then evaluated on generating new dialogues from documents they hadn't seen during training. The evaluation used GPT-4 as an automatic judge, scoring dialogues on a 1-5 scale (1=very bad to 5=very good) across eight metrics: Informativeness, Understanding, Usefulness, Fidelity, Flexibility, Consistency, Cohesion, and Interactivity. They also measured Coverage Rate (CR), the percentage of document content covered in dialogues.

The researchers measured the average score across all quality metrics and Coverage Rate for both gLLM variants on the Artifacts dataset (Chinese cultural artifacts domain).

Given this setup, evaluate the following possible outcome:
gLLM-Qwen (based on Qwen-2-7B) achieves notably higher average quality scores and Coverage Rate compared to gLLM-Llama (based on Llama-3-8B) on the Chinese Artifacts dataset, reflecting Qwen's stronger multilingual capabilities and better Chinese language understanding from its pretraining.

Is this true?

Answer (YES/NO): NO